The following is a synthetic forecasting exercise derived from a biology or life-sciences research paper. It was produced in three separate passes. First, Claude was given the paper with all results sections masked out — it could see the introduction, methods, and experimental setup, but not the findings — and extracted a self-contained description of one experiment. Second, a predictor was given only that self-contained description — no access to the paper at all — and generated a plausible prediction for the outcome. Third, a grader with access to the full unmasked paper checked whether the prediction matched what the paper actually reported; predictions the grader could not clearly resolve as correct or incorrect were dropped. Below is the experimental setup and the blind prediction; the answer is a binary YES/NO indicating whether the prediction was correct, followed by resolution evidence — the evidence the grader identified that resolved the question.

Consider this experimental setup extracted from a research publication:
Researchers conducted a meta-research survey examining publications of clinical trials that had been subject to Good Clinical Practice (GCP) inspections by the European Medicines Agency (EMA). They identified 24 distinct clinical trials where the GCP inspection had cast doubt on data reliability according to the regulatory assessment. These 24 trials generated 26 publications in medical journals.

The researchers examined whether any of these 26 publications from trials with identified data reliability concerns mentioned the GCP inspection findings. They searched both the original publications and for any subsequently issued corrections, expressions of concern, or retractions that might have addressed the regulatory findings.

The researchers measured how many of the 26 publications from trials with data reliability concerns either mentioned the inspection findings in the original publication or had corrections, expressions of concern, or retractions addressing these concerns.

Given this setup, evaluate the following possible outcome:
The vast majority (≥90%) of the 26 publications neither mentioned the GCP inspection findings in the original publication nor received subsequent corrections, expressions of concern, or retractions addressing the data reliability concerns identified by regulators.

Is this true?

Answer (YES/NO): YES